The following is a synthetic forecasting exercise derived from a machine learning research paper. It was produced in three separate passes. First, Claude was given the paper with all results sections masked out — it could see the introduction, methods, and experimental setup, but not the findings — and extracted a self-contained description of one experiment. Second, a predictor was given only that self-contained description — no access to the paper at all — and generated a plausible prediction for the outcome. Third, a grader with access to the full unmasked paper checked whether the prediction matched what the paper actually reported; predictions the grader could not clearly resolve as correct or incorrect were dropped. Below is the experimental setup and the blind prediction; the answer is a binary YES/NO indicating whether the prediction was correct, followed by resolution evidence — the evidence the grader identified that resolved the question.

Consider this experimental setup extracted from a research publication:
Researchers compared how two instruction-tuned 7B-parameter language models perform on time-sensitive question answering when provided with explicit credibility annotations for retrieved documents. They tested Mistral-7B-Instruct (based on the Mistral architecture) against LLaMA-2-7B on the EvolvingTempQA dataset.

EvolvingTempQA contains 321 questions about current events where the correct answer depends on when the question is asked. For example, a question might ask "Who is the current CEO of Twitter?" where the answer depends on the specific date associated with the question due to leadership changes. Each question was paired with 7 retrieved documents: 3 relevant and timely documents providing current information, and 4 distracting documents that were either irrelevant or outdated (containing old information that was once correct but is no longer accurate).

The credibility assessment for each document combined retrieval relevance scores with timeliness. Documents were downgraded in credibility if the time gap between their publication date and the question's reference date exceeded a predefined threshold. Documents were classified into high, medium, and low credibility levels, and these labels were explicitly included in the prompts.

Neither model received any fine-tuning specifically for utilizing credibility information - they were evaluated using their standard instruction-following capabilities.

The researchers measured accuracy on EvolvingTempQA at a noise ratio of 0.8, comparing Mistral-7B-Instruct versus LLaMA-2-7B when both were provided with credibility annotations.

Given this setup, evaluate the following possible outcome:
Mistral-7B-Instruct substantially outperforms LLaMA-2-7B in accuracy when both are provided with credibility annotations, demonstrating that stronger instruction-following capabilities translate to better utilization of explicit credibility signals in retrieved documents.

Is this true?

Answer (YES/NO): YES